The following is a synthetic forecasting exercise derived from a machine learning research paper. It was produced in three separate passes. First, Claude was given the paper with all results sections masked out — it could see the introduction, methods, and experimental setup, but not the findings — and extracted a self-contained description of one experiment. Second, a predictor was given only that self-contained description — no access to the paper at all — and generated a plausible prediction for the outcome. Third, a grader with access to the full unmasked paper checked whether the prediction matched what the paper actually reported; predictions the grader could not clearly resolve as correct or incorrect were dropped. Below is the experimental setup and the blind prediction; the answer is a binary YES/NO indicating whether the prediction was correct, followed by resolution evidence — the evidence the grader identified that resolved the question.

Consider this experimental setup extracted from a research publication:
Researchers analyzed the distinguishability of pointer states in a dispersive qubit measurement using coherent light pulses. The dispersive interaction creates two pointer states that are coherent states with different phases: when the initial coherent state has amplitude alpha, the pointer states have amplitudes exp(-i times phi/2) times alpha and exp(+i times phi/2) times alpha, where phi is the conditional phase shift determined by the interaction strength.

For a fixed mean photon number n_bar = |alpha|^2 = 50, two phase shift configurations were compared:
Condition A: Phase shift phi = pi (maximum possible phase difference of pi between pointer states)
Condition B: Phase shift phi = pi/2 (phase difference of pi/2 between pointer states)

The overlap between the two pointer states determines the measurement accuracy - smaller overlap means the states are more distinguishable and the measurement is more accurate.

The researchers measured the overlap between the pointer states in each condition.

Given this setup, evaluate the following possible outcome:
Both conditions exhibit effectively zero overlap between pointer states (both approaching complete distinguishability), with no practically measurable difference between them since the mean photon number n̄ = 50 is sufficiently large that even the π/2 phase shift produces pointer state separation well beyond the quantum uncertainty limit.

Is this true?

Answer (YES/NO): NO